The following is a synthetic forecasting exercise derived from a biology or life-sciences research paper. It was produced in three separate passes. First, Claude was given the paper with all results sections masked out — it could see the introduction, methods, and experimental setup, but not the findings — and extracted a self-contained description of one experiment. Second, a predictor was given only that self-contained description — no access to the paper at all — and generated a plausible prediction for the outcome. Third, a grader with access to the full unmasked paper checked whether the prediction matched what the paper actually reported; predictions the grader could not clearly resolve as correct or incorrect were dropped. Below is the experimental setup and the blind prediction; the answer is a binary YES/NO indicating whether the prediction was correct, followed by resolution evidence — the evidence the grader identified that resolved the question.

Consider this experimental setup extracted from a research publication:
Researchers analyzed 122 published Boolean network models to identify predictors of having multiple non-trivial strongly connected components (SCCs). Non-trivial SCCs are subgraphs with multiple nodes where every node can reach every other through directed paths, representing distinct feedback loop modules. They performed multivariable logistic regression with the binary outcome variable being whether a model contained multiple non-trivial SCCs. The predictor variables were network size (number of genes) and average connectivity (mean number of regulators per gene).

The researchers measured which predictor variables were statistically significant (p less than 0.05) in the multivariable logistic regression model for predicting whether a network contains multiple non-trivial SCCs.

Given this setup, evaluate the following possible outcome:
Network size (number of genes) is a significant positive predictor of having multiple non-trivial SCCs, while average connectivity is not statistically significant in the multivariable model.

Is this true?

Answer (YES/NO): YES